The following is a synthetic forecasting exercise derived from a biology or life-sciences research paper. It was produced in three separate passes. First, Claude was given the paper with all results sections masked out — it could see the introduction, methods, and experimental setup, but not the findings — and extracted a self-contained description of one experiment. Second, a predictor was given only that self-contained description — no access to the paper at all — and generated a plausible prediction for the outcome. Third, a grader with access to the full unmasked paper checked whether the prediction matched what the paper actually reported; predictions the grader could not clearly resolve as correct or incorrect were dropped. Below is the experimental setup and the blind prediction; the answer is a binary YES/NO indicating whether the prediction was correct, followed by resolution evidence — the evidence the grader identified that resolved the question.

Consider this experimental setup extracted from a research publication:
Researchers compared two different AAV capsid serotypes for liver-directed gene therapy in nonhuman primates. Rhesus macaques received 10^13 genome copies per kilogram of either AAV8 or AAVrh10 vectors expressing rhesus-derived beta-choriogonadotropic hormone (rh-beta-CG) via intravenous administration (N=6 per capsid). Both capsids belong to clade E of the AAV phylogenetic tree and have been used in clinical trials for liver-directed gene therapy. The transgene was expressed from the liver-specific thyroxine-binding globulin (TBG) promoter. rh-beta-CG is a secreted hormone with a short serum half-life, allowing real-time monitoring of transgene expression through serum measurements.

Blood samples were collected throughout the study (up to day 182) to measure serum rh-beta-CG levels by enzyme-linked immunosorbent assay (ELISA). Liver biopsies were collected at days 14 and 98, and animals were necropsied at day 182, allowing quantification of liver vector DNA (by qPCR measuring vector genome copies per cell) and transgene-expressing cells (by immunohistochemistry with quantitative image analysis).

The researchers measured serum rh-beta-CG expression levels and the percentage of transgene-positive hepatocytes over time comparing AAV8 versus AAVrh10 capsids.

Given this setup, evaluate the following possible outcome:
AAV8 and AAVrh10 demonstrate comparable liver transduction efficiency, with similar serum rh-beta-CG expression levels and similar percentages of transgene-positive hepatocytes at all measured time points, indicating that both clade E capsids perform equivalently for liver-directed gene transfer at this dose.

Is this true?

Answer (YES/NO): YES